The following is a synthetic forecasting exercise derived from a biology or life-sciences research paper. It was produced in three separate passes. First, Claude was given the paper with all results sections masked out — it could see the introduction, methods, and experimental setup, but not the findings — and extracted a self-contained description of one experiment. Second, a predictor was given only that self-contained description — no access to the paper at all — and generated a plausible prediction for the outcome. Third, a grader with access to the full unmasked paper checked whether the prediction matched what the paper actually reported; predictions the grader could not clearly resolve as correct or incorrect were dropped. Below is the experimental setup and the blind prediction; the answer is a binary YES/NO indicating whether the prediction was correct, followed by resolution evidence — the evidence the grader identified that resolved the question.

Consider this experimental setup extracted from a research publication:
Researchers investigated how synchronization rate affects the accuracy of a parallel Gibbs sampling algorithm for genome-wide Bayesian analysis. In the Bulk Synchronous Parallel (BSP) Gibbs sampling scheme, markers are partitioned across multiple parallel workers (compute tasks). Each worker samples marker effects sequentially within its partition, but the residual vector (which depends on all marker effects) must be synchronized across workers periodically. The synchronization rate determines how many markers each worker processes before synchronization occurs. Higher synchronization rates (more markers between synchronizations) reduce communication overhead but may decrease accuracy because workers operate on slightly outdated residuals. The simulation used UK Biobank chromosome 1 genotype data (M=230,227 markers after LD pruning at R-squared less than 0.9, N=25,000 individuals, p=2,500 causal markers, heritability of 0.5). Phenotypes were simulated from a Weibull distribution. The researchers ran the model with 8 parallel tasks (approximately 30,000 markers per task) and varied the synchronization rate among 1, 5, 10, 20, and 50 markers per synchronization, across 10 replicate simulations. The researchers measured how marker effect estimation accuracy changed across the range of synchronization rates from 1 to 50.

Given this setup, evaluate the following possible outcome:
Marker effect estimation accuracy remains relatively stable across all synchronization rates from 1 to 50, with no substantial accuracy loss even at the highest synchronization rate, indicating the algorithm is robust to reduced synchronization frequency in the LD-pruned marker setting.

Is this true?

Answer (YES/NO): YES